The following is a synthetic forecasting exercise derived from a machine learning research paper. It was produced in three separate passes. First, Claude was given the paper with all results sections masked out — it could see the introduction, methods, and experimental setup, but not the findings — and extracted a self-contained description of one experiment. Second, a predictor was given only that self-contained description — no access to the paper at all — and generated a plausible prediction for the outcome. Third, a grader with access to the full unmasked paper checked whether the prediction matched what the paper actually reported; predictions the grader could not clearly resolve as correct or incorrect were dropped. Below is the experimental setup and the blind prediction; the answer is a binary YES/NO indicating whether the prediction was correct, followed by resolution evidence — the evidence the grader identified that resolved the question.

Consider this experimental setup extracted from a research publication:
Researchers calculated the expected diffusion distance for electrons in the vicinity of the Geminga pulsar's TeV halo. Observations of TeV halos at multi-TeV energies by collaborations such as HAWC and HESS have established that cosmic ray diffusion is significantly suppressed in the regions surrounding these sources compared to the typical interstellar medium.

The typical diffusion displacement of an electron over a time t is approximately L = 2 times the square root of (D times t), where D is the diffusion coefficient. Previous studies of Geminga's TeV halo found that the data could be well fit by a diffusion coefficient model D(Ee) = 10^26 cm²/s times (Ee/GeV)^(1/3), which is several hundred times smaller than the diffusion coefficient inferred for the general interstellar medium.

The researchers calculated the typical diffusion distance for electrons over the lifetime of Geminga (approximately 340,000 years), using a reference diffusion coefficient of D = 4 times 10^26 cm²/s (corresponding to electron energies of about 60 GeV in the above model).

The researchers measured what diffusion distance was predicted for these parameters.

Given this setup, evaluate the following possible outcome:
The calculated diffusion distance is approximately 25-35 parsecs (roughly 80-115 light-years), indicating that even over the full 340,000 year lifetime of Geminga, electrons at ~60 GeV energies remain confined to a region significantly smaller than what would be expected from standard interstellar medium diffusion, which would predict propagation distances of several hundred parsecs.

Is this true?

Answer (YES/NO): NO